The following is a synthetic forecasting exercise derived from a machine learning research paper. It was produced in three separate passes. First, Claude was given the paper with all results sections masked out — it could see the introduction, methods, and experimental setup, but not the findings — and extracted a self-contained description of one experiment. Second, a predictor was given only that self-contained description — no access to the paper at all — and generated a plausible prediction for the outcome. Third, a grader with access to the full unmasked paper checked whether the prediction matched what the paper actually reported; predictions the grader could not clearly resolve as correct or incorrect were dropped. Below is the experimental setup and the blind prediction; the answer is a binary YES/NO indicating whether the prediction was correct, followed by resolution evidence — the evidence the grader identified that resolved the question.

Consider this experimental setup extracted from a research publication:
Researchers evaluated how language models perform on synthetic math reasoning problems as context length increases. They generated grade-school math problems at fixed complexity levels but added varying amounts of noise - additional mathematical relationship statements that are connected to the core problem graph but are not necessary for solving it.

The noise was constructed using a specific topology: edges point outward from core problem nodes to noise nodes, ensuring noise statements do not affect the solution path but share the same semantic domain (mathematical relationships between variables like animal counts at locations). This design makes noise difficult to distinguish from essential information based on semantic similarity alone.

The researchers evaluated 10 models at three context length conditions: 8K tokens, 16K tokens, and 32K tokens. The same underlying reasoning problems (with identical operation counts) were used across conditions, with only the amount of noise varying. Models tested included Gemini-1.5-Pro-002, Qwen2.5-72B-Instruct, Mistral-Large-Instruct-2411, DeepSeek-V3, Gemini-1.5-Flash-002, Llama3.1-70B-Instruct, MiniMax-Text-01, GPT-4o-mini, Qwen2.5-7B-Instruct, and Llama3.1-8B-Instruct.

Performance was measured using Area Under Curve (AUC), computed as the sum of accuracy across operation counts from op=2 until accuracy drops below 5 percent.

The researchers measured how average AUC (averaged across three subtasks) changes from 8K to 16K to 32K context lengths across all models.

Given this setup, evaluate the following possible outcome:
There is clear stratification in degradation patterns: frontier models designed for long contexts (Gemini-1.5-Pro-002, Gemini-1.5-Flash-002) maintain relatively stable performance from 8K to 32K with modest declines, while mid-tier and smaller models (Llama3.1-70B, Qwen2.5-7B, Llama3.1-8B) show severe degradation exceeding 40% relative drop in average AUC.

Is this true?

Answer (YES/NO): NO